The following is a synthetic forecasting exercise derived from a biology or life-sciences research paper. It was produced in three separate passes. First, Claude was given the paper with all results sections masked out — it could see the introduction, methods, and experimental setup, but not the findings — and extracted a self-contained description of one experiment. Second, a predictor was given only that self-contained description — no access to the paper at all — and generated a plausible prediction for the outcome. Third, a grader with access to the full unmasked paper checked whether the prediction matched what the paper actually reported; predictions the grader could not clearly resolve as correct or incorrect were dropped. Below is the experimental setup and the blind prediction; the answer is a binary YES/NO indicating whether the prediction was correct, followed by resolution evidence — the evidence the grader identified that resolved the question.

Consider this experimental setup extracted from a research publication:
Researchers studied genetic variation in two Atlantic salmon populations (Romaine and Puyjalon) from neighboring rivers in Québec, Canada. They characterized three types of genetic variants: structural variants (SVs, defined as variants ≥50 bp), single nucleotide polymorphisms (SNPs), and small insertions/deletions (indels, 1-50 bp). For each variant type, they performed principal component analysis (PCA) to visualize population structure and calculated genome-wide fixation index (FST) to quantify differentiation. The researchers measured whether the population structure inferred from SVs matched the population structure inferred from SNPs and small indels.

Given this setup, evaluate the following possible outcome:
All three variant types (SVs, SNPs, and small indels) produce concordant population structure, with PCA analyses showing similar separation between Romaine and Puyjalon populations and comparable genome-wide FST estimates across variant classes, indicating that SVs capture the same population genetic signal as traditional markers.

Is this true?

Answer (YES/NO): NO